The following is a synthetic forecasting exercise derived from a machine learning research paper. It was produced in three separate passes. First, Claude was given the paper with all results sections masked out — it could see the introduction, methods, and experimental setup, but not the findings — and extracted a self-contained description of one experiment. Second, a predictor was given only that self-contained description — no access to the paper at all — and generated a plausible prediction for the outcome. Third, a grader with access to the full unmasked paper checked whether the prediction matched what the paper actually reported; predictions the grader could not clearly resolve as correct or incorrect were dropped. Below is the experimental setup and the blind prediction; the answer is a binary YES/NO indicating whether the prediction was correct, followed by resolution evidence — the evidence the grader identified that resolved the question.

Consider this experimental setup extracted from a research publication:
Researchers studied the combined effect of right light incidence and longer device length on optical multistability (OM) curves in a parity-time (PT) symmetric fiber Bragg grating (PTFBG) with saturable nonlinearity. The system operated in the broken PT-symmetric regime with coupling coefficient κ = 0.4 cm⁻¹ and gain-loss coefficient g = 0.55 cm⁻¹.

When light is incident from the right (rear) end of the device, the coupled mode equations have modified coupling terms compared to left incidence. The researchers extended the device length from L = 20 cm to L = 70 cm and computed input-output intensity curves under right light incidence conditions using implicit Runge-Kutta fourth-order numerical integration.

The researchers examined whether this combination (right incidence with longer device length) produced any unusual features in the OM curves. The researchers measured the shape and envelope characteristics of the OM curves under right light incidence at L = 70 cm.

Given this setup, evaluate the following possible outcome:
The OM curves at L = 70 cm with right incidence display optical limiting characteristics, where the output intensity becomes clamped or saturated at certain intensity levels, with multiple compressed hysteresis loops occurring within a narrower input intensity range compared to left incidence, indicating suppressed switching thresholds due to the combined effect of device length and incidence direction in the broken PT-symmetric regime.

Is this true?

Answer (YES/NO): NO